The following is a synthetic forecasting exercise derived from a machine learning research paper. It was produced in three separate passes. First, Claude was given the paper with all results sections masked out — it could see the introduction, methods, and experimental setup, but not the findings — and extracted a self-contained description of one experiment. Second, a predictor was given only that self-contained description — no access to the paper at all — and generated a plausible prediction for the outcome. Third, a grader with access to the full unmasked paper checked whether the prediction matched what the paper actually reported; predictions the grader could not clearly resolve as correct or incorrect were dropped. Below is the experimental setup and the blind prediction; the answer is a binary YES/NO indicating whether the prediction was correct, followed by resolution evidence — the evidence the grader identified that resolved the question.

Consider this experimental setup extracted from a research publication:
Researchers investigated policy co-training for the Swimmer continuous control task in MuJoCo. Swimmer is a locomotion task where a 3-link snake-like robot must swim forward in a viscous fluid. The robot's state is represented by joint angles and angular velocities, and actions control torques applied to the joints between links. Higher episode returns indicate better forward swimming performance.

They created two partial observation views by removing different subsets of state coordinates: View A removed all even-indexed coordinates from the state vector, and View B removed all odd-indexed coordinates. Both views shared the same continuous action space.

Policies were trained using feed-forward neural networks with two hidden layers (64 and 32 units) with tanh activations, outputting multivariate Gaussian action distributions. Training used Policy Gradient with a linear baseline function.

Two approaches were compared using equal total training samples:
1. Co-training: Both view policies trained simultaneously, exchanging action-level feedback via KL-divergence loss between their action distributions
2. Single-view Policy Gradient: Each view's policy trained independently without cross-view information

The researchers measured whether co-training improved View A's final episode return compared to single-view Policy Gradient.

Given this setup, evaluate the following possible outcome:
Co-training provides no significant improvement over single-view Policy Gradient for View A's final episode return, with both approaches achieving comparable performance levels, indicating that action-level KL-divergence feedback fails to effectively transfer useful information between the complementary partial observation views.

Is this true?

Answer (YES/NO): YES